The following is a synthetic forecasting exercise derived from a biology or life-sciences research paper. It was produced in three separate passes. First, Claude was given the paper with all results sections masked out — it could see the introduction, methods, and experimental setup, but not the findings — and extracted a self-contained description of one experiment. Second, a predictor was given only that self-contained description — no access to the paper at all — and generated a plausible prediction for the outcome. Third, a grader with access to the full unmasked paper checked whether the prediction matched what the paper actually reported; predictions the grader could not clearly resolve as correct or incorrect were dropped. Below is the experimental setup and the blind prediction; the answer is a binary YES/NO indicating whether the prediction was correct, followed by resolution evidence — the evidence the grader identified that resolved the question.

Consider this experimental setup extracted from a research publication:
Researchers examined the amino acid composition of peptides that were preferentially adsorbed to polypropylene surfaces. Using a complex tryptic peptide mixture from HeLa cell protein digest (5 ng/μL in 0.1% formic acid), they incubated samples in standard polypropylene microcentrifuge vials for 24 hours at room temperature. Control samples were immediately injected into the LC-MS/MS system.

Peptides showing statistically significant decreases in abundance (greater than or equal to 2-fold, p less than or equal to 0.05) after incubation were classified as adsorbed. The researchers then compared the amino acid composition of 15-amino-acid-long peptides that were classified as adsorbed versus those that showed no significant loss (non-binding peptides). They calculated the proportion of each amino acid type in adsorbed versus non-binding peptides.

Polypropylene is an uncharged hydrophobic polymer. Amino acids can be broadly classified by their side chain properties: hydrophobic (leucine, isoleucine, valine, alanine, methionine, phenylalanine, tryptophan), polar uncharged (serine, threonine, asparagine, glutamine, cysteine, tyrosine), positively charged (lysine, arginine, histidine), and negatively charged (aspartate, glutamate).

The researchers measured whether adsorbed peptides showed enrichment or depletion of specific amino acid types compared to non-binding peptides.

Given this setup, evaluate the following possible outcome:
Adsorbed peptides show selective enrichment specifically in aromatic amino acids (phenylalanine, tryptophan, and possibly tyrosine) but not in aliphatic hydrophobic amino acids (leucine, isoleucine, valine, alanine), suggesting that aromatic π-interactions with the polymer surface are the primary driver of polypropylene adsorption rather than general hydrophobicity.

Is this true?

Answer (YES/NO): NO